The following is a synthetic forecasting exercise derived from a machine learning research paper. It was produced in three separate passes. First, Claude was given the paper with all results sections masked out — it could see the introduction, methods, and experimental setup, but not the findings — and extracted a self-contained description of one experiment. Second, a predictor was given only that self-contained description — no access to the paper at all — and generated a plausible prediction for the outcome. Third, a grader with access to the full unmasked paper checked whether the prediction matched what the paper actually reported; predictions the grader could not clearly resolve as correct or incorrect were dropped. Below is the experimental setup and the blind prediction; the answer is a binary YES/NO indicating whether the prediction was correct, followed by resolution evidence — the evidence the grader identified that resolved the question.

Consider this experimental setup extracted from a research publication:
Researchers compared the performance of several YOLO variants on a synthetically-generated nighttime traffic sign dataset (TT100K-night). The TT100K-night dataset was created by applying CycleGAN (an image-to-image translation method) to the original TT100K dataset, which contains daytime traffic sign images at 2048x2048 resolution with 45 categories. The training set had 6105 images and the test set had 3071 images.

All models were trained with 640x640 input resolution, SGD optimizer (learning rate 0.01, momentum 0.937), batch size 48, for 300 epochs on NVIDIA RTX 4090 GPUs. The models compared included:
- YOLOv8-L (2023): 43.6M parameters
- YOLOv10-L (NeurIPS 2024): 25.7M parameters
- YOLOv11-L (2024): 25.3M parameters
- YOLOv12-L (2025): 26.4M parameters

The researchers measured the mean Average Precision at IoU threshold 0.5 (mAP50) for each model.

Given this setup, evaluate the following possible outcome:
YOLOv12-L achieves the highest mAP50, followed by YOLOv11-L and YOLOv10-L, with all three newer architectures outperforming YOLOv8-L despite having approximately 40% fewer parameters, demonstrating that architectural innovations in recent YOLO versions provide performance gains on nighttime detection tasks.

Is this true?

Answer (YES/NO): NO